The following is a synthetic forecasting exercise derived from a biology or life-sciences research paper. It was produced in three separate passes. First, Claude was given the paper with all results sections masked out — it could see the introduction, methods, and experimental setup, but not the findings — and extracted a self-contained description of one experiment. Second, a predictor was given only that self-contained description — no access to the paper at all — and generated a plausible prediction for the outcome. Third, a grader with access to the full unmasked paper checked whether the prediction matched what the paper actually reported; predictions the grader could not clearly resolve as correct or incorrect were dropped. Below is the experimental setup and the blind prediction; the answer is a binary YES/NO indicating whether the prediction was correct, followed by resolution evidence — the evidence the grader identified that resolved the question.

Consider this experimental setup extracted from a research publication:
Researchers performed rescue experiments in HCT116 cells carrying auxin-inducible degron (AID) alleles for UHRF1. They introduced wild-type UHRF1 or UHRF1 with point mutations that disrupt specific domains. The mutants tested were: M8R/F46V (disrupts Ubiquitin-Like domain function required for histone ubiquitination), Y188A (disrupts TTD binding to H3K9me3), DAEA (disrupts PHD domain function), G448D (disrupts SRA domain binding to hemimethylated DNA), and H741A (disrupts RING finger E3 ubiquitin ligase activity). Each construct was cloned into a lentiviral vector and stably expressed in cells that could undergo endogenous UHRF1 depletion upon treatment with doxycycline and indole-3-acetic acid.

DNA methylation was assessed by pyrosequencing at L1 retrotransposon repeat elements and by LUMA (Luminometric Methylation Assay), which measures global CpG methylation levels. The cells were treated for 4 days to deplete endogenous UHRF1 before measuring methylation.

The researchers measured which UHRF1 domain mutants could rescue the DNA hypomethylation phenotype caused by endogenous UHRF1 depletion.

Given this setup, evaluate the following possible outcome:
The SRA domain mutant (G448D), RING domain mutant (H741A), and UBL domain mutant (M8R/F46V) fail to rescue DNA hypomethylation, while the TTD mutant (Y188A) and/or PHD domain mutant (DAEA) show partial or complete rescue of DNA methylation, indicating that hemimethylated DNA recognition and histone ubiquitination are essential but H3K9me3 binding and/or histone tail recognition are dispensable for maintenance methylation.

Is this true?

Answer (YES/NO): YES